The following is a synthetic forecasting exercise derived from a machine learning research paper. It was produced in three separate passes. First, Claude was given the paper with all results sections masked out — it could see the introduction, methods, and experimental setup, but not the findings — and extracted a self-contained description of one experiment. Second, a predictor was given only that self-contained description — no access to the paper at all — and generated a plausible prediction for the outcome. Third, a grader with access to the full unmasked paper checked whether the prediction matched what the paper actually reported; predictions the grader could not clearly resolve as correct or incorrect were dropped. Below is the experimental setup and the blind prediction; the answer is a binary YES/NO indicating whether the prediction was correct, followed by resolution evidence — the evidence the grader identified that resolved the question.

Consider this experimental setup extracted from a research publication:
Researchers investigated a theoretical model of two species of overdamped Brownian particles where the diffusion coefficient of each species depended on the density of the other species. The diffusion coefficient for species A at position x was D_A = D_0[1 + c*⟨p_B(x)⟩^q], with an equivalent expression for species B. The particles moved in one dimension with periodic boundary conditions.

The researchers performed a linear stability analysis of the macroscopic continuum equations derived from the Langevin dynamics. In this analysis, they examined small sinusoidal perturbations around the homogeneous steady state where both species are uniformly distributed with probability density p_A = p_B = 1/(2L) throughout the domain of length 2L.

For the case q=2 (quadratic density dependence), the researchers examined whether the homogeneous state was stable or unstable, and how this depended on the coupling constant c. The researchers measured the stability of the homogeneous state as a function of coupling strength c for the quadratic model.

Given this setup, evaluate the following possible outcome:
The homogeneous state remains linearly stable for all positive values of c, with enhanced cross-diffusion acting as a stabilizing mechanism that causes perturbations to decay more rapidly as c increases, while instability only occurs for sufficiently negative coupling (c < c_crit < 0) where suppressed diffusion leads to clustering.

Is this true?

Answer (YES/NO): NO